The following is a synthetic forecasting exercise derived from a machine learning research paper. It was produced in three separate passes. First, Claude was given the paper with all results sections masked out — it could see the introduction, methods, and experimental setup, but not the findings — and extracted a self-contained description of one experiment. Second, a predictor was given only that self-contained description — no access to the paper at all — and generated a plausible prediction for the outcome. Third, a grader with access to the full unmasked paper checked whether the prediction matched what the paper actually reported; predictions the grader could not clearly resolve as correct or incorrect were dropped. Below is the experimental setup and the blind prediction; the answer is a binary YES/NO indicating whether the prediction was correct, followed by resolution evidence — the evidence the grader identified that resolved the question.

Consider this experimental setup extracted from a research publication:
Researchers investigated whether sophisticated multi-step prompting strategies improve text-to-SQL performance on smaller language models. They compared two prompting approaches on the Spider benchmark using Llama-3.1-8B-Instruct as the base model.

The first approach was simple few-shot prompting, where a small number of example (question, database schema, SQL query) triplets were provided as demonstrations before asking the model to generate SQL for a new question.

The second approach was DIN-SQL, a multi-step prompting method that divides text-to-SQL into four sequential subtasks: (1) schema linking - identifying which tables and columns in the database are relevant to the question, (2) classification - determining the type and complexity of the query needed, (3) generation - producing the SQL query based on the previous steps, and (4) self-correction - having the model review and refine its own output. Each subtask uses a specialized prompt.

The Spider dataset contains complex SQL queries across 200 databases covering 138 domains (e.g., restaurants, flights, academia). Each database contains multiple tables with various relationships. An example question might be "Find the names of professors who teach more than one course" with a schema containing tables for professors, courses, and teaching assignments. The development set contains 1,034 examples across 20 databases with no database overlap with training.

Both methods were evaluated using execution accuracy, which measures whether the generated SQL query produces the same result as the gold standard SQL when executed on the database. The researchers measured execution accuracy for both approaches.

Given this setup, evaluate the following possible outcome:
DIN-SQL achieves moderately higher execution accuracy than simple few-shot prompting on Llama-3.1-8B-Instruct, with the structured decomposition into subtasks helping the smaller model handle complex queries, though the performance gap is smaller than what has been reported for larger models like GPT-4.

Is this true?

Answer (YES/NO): NO